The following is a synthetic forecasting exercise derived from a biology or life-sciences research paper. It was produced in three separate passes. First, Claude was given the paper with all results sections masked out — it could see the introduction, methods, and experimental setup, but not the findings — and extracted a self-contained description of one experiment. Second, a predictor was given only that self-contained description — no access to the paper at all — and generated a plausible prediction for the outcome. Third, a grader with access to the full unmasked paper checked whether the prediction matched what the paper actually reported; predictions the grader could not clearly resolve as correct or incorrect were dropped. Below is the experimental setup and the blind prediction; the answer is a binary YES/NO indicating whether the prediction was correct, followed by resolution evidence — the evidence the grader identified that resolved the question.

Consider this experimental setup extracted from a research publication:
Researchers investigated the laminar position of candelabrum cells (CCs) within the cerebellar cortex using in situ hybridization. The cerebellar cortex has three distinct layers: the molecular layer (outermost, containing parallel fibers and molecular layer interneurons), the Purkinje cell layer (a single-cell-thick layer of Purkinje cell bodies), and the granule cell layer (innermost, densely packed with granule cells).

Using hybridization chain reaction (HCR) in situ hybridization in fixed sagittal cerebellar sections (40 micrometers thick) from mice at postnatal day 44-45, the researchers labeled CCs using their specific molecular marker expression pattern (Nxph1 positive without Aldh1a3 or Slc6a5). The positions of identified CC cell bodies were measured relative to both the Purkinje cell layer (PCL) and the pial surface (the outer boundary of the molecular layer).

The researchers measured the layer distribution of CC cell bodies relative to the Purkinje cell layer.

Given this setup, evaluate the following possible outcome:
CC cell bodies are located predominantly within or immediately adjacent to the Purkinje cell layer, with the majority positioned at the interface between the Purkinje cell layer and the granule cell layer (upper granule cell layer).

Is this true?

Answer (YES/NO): NO